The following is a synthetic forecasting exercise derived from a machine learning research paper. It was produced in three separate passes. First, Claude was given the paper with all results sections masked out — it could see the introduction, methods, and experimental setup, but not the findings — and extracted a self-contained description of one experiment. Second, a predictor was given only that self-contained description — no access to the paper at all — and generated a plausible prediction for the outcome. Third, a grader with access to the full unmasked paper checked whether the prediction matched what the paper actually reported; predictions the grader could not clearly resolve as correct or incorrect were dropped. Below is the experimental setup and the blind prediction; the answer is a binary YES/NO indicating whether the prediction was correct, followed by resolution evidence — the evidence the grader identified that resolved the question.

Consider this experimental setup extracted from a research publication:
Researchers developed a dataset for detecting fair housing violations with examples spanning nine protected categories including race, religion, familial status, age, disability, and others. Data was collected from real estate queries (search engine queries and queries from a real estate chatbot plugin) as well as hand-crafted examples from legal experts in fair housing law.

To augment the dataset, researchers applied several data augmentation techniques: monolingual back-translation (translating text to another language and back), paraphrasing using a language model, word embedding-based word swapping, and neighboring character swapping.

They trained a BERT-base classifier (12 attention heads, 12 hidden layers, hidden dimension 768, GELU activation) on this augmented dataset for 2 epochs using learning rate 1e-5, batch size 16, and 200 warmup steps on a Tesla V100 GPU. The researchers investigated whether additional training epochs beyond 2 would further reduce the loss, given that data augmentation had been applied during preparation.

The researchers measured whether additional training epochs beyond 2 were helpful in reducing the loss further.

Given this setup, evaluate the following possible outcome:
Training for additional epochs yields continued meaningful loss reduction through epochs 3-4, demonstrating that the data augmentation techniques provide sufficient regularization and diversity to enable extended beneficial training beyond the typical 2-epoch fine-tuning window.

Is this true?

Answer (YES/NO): NO